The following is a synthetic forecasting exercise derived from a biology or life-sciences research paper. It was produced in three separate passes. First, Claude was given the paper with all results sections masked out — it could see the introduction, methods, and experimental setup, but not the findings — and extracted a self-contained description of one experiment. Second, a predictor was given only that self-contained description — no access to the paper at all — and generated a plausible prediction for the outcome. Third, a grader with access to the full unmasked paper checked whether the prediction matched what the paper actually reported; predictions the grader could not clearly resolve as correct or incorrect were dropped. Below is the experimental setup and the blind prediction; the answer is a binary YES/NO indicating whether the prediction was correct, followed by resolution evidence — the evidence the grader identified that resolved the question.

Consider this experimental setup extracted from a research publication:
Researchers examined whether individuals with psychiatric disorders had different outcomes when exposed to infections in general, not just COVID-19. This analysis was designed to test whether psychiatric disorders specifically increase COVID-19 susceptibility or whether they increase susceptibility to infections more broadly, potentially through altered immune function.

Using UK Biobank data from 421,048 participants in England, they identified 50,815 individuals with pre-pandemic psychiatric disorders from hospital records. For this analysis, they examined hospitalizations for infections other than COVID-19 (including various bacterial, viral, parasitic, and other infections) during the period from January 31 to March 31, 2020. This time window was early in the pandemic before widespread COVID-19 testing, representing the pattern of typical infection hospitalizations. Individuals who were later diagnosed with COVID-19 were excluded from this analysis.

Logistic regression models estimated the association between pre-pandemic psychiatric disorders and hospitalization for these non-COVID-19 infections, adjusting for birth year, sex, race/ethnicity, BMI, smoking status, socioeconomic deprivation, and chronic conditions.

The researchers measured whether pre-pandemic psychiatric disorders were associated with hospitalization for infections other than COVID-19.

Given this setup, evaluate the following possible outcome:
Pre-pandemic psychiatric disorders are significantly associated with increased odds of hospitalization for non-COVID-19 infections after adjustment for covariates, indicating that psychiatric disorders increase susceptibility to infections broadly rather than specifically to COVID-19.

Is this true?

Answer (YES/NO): YES